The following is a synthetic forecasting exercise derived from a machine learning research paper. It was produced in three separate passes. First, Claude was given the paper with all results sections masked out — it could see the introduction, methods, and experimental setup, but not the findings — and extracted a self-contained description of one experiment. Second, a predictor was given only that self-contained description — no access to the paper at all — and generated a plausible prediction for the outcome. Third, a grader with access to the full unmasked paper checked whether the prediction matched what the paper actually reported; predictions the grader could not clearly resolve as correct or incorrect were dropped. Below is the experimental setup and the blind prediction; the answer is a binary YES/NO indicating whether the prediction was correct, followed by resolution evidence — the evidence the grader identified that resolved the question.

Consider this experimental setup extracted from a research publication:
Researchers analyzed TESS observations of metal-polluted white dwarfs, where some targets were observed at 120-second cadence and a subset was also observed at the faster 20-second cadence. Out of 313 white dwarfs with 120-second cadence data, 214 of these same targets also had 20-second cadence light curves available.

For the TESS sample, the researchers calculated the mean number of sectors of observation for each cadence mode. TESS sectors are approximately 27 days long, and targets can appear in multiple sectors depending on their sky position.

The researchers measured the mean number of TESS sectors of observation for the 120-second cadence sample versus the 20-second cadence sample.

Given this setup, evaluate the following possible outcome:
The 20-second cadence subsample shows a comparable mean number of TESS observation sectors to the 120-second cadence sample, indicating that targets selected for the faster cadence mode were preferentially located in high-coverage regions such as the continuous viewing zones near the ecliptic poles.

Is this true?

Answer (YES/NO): NO